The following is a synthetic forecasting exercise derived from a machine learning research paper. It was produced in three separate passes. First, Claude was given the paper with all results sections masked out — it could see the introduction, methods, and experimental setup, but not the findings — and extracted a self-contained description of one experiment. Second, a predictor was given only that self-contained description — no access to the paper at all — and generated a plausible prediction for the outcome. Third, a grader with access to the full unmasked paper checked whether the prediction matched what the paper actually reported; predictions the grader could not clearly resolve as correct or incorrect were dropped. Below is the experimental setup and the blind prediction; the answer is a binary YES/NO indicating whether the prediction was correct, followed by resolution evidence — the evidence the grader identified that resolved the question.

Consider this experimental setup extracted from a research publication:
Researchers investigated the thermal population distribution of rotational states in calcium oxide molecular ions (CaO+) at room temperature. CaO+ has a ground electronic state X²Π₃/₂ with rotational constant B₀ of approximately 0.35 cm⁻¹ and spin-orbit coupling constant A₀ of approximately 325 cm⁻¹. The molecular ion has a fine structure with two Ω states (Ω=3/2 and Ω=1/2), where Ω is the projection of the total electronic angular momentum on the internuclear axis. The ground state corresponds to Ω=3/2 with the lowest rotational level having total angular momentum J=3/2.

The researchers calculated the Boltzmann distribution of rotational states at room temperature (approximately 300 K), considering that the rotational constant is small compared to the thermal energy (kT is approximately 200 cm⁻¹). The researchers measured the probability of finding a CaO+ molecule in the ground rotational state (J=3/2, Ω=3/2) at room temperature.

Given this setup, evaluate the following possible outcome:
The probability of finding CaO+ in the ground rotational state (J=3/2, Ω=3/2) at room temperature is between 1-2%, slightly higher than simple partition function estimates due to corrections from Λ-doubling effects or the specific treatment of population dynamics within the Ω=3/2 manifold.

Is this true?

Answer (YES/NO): NO